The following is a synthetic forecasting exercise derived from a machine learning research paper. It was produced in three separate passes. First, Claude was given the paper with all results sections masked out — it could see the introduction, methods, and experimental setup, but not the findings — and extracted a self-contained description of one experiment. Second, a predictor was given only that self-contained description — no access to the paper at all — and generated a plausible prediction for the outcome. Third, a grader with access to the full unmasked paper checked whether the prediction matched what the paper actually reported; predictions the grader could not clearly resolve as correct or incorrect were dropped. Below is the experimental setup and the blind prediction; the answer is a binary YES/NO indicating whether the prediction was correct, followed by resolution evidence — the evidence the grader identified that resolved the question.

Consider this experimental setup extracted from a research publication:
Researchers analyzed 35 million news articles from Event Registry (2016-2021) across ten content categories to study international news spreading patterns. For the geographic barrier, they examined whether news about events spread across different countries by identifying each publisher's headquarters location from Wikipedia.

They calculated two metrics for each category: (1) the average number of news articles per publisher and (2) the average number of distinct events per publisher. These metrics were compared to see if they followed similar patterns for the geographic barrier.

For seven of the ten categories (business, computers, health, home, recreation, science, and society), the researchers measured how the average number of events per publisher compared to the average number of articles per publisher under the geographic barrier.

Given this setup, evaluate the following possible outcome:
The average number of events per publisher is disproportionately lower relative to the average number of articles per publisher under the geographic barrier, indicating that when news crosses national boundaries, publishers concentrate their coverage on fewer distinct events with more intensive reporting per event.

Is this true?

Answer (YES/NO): YES